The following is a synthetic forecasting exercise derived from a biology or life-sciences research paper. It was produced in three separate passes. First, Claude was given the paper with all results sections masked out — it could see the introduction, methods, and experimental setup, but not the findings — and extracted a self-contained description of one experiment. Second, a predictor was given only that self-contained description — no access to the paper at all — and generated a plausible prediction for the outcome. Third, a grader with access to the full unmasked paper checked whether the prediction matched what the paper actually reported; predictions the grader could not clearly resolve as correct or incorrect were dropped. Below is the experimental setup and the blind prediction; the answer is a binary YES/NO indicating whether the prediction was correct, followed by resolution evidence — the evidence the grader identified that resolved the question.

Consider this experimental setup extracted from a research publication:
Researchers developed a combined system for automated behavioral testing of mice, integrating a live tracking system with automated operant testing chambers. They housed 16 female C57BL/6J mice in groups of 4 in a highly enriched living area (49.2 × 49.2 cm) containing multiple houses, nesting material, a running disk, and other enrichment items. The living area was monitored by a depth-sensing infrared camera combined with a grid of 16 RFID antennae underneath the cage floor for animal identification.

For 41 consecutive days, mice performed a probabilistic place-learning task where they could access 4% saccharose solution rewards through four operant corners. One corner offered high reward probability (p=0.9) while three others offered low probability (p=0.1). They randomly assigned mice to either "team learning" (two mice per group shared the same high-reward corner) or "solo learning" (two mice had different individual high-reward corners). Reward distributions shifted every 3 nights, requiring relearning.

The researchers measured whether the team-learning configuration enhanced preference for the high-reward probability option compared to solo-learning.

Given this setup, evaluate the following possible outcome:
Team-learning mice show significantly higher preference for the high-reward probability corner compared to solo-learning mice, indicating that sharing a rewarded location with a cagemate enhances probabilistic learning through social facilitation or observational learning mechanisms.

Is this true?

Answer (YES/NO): NO